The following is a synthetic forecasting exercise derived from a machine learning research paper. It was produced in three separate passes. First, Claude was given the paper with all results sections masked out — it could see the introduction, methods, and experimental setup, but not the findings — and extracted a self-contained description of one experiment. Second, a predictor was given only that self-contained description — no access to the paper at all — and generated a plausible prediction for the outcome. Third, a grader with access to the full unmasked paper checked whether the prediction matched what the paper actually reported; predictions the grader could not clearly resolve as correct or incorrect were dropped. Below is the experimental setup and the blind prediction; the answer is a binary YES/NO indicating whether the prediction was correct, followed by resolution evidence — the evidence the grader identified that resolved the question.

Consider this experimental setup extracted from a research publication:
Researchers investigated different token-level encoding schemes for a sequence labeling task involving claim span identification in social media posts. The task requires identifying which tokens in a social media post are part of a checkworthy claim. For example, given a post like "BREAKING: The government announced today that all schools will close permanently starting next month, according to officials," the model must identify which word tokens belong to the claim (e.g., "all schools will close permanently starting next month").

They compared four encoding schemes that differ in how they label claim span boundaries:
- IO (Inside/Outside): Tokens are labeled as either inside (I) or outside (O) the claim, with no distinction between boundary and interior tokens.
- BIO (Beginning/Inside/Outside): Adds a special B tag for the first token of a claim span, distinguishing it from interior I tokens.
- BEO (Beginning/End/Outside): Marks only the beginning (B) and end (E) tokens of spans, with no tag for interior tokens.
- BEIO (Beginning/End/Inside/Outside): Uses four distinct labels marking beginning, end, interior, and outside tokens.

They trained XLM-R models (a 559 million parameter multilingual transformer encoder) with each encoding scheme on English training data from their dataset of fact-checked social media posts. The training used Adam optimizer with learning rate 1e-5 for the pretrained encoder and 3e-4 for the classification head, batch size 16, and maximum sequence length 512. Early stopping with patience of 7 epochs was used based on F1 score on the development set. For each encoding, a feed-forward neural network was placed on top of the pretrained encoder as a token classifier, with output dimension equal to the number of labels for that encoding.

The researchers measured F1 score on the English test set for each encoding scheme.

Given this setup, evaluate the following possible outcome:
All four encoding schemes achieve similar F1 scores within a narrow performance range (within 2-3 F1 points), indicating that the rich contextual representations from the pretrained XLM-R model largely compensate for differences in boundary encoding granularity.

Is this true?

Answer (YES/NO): NO